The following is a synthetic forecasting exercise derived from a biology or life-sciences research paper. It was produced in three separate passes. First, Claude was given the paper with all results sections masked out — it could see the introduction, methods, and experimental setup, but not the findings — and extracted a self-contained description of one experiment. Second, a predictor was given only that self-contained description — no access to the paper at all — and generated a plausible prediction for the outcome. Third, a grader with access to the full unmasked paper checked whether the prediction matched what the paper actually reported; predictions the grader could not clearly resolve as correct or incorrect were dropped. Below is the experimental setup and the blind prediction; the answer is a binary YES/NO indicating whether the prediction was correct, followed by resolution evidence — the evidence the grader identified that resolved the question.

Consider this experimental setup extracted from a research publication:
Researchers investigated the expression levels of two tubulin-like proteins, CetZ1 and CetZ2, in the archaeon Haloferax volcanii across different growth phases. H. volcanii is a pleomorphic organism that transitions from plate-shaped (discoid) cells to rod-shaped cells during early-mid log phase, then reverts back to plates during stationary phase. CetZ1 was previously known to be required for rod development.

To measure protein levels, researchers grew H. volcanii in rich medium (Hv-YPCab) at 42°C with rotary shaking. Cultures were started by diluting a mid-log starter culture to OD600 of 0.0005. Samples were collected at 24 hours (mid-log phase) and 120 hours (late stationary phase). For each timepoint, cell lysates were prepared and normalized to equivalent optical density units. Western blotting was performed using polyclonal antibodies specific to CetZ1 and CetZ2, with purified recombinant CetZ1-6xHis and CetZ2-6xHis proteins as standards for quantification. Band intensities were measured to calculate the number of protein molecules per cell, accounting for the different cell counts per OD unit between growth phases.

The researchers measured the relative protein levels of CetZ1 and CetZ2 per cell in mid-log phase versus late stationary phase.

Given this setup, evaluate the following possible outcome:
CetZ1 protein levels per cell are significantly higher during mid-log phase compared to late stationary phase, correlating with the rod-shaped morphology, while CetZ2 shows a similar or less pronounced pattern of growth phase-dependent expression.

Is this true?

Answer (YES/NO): NO